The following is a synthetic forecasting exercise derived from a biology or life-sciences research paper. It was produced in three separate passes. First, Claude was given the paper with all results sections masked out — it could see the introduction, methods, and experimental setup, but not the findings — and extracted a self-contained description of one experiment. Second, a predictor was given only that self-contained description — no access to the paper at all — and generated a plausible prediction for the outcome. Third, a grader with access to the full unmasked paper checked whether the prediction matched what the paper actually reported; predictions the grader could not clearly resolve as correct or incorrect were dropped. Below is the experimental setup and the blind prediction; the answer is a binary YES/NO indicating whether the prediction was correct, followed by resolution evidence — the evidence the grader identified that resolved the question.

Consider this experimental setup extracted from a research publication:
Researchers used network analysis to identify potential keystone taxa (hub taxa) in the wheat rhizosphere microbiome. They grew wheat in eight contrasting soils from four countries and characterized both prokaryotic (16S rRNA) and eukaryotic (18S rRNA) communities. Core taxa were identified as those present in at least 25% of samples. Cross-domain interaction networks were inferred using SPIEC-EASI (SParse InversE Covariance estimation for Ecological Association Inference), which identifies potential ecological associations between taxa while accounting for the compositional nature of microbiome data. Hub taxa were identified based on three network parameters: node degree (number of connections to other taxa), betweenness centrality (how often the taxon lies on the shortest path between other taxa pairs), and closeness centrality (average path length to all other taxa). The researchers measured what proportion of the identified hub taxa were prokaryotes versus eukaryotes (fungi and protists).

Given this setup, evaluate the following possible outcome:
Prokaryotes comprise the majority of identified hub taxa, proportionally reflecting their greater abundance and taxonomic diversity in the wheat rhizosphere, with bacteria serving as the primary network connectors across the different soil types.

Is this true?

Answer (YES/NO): YES